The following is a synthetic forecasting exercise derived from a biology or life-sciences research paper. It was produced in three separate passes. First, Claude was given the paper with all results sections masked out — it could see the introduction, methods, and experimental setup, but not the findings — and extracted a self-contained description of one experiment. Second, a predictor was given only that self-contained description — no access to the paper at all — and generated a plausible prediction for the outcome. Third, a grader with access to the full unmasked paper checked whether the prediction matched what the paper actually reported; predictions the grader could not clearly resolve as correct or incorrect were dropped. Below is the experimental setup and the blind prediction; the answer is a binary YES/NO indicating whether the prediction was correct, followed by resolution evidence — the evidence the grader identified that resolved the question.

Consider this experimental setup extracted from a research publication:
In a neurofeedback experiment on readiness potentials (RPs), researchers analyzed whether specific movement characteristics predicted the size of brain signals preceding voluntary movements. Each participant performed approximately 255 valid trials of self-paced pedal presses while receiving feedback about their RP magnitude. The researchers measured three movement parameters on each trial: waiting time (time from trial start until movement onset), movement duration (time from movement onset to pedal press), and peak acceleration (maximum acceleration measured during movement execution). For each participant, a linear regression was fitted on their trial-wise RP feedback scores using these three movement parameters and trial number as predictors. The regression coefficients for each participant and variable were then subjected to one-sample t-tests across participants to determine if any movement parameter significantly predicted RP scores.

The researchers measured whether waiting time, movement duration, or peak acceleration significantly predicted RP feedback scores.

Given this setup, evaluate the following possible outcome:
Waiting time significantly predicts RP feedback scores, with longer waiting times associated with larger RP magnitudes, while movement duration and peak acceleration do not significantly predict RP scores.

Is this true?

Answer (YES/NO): NO